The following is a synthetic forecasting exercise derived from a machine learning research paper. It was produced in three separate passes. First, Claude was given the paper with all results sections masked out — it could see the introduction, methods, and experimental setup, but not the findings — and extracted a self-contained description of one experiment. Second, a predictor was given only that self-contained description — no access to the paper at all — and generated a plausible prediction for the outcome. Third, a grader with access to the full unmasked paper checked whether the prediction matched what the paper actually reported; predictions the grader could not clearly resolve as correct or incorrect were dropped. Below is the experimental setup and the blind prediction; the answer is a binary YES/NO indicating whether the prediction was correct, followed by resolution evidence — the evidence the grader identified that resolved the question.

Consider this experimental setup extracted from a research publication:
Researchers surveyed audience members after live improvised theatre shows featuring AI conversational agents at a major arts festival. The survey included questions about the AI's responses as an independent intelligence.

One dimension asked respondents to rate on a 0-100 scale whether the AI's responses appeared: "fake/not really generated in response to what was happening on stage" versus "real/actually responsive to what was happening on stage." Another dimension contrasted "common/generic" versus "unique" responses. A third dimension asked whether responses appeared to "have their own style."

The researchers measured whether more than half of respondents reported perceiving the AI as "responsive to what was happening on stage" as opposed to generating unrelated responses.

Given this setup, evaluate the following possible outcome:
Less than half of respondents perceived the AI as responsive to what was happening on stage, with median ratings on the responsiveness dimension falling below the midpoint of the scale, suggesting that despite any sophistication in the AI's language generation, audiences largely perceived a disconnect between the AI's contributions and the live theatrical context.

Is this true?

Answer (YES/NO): NO